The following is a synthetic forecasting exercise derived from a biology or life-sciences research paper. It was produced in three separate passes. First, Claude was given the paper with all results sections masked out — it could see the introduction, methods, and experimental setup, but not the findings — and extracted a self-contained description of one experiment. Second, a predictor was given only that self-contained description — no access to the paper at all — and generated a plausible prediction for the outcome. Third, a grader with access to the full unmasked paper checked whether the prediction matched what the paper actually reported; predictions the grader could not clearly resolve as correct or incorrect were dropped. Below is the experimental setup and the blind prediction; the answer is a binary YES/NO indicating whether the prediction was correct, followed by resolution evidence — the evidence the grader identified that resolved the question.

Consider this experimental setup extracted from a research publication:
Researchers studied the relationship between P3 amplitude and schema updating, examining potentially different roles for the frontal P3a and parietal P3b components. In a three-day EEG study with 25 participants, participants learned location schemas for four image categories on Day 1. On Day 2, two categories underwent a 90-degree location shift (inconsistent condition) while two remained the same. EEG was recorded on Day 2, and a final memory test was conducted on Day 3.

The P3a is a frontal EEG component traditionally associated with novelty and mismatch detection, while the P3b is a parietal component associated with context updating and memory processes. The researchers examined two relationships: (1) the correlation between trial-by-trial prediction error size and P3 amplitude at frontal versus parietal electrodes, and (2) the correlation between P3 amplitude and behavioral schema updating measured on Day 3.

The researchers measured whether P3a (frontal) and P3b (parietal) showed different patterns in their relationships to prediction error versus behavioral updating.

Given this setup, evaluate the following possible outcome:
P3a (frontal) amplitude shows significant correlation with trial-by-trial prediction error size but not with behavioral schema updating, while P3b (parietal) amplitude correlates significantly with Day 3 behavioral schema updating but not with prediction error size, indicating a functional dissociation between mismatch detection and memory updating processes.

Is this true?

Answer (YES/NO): YES